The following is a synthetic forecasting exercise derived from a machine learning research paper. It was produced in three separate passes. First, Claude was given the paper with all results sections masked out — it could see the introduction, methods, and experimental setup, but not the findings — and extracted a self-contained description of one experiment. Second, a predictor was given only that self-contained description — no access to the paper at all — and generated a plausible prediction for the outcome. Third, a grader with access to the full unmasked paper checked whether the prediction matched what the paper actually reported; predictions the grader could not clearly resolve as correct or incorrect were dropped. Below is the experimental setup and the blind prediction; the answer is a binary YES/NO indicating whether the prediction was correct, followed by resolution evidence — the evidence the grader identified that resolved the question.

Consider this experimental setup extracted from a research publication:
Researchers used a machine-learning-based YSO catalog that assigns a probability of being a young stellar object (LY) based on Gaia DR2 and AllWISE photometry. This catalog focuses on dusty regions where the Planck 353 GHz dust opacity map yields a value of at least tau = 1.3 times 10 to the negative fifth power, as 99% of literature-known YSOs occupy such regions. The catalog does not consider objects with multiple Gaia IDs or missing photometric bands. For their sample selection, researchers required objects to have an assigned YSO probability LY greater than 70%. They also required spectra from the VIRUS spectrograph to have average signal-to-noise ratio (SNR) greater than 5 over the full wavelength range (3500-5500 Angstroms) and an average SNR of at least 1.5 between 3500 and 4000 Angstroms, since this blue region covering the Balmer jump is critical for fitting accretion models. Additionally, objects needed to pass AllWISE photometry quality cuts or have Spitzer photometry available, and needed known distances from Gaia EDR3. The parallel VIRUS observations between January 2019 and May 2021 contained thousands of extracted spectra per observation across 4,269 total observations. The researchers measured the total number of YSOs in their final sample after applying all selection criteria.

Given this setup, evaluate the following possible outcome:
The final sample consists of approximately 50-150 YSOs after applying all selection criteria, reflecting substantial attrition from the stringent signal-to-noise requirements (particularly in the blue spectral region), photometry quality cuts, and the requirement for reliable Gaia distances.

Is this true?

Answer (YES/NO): NO